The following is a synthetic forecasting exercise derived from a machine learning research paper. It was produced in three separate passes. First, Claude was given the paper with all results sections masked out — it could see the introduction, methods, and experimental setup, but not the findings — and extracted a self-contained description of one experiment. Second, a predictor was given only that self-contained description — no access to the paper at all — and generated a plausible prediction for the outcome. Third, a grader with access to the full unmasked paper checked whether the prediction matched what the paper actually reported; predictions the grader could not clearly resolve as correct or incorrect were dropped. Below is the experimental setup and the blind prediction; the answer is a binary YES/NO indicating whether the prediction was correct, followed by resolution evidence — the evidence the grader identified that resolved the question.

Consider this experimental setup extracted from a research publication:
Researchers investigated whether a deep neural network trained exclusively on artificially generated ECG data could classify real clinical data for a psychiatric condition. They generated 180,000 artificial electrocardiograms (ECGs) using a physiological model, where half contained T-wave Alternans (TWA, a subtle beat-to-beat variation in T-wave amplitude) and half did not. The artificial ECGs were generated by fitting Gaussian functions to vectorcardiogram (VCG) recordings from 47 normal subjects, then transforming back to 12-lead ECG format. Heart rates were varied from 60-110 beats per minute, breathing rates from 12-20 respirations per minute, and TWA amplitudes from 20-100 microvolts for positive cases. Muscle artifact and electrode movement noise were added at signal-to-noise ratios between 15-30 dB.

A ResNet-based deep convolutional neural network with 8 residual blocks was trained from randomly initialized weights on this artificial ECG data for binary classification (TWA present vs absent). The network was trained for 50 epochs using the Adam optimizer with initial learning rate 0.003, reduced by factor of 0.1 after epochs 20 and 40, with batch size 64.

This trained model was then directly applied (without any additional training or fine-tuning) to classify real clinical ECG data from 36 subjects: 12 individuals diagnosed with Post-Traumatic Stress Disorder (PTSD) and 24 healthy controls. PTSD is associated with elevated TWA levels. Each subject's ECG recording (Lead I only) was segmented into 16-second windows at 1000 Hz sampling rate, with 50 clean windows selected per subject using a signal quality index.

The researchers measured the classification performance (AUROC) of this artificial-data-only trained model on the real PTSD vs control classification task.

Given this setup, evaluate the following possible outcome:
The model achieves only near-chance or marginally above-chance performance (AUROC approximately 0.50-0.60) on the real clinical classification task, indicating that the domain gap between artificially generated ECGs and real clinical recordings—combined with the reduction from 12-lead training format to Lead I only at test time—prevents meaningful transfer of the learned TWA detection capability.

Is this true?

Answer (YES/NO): YES